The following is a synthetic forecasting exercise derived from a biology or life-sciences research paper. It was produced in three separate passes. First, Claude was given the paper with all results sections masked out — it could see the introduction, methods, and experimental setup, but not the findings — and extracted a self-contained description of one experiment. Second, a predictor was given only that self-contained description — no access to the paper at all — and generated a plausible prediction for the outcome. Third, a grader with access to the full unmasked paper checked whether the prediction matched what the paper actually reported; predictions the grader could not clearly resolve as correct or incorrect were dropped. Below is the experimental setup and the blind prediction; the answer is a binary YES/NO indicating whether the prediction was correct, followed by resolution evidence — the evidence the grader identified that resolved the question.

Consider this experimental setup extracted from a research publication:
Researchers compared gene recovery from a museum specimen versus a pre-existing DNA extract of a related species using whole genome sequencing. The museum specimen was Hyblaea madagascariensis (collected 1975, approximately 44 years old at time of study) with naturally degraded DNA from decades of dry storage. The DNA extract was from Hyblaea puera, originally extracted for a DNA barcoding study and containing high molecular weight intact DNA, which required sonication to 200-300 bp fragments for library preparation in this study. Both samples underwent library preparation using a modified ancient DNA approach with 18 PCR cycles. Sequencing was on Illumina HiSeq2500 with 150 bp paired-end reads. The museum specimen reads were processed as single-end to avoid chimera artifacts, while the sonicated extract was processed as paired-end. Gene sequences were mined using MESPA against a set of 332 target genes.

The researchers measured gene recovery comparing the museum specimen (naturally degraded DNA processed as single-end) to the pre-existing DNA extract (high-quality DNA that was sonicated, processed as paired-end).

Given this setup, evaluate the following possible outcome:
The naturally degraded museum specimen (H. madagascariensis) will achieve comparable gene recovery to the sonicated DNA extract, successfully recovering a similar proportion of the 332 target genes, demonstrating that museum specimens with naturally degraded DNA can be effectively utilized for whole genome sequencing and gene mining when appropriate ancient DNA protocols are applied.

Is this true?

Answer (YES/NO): YES